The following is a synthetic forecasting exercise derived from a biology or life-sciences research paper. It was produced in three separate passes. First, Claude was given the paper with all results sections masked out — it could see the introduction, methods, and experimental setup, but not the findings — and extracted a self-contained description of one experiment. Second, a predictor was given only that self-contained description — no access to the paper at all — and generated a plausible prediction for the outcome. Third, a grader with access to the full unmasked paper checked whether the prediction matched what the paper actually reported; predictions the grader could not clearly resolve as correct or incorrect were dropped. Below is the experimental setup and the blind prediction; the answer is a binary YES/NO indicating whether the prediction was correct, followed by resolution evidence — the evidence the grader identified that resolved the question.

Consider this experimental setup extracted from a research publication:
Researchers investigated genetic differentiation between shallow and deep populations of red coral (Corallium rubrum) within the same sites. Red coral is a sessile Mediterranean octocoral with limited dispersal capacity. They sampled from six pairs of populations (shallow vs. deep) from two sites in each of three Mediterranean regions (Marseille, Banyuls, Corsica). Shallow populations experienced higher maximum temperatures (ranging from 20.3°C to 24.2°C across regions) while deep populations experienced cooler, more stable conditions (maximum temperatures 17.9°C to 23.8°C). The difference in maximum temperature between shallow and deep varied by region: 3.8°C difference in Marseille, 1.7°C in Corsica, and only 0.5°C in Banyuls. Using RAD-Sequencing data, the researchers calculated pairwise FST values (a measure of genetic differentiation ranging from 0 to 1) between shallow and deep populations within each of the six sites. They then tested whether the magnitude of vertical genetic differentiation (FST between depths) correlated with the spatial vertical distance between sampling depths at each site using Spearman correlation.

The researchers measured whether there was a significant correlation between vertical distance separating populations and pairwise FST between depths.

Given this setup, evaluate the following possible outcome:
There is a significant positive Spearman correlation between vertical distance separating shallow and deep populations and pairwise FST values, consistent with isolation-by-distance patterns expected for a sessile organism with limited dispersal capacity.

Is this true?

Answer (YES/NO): NO